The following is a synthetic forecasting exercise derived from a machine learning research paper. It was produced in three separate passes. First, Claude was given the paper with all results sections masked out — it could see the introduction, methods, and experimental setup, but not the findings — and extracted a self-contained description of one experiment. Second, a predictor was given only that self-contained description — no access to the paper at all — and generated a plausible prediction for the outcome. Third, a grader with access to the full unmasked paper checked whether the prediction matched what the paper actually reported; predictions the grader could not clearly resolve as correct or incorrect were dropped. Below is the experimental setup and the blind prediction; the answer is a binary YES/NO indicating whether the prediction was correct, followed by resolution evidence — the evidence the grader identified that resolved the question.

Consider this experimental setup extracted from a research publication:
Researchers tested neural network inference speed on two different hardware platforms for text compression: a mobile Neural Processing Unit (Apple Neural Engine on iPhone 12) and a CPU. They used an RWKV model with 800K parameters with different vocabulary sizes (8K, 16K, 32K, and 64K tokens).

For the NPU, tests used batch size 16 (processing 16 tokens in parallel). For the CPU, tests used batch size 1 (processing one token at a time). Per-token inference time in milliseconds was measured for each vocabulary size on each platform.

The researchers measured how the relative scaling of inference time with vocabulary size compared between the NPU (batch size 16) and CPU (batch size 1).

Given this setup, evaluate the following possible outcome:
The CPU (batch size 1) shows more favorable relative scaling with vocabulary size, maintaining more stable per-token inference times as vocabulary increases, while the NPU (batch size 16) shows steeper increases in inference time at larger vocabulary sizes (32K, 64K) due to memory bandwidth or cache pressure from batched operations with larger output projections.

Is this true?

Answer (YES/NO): YES